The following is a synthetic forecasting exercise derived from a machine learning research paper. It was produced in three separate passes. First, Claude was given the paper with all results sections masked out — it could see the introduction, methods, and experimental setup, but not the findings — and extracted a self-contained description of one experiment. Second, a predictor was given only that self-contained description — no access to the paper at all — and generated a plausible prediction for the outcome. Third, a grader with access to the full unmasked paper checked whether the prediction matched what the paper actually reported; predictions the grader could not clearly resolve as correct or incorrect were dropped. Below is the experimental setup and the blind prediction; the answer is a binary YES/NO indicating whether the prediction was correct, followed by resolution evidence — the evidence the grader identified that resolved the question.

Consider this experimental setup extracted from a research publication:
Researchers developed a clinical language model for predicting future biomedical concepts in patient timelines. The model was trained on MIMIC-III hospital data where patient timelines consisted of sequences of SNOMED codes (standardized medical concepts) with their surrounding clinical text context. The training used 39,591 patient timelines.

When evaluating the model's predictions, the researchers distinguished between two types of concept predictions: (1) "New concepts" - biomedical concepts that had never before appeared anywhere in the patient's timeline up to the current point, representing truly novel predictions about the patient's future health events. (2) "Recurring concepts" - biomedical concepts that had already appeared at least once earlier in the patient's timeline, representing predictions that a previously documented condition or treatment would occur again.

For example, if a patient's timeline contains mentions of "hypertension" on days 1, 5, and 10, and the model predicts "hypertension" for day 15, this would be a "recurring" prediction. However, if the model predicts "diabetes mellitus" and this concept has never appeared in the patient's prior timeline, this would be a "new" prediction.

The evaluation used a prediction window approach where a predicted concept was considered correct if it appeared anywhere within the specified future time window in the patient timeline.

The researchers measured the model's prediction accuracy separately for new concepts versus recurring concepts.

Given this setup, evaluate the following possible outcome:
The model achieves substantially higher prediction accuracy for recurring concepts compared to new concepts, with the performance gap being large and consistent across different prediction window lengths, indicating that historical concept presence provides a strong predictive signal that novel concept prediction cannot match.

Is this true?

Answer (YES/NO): YES